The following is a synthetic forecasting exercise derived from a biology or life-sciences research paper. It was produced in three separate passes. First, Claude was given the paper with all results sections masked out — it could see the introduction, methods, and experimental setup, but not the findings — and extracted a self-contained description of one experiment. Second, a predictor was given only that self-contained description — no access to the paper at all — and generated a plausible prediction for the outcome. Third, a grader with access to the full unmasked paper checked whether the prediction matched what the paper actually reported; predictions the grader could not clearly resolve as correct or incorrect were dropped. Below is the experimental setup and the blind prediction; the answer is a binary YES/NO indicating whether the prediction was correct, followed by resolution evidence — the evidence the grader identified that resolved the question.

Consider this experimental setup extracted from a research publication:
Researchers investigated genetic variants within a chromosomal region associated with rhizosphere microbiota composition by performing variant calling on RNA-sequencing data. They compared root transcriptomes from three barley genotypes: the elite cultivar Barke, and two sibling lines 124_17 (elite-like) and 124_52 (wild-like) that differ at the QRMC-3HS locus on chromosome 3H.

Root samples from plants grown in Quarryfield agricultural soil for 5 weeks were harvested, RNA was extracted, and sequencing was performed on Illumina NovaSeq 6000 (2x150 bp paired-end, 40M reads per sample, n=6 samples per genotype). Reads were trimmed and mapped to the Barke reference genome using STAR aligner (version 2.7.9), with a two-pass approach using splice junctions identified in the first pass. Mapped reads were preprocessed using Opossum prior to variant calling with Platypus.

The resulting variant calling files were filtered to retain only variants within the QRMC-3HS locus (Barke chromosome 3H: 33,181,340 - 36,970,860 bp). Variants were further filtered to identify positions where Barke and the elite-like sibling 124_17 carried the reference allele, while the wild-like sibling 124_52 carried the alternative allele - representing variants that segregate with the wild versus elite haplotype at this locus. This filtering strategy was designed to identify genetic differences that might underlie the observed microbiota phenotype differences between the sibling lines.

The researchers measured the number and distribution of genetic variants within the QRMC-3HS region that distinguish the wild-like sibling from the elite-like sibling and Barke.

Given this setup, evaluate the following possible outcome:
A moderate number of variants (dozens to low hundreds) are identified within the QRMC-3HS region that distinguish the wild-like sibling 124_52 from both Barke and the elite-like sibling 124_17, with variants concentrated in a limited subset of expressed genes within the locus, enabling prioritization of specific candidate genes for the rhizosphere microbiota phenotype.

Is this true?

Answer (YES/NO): NO